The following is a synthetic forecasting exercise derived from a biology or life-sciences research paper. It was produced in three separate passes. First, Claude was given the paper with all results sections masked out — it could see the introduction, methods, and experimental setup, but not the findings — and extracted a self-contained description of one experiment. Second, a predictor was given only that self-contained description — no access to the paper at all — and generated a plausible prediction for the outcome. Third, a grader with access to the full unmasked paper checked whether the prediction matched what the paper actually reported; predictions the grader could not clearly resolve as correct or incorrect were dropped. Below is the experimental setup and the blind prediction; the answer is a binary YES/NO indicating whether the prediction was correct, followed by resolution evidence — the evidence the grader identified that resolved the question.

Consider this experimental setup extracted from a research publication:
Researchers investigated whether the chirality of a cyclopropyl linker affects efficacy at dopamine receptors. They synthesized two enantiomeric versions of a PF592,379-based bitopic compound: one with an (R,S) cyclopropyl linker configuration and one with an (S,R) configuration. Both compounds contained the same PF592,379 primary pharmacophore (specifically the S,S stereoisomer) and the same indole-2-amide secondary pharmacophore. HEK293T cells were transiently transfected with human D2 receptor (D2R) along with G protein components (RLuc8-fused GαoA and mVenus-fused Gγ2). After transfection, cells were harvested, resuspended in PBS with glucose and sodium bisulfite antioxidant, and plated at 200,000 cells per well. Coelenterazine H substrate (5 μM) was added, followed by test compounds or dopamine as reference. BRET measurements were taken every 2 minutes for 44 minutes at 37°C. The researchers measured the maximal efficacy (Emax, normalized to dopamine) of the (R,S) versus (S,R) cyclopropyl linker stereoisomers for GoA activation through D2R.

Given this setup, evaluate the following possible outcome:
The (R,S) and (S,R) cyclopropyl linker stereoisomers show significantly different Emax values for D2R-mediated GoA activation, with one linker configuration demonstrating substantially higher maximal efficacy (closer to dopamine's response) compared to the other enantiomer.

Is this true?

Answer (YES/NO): NO